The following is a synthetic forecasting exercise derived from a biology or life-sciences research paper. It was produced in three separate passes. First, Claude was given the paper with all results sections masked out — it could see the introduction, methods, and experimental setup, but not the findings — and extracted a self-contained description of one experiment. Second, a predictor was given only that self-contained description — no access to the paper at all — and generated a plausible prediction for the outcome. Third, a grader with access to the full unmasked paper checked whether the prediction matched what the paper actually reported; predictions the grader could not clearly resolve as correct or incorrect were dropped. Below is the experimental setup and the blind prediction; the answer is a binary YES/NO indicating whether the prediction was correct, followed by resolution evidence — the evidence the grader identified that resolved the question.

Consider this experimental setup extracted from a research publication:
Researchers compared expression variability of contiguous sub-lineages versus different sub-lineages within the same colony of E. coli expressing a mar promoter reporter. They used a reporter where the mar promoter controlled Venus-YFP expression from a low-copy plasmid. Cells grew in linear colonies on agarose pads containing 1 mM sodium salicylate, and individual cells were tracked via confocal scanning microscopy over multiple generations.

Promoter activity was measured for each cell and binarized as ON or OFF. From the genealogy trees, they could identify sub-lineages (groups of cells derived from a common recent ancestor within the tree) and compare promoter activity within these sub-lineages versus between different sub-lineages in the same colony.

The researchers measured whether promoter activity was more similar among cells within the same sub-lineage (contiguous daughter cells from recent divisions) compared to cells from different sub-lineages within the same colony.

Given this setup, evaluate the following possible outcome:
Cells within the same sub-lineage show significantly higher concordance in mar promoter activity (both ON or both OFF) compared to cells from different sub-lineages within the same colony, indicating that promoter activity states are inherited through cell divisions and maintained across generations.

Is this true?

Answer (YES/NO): YES